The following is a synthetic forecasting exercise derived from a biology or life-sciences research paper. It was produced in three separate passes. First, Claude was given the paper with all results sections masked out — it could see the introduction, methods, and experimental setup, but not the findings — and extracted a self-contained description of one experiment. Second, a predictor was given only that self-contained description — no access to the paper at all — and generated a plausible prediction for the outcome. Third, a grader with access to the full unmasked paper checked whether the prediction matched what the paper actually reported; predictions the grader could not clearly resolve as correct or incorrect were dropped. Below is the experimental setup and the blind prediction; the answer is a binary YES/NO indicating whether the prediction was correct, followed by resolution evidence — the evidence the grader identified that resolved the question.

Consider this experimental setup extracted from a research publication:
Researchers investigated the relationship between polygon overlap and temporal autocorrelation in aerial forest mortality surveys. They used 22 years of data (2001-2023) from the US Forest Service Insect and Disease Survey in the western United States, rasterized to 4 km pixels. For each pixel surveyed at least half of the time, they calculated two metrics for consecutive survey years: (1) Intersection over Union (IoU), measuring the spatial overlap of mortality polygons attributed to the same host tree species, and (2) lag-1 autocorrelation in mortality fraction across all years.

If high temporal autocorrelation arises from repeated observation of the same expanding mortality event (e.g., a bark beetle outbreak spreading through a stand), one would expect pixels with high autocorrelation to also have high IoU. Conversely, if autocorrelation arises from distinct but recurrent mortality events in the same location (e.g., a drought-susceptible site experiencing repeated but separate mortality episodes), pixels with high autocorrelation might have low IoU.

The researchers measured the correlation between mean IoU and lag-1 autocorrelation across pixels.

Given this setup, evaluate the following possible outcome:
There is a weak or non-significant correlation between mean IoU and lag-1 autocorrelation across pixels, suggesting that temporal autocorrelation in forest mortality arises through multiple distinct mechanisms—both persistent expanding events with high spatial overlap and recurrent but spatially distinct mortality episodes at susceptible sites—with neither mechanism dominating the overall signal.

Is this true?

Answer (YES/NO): NO